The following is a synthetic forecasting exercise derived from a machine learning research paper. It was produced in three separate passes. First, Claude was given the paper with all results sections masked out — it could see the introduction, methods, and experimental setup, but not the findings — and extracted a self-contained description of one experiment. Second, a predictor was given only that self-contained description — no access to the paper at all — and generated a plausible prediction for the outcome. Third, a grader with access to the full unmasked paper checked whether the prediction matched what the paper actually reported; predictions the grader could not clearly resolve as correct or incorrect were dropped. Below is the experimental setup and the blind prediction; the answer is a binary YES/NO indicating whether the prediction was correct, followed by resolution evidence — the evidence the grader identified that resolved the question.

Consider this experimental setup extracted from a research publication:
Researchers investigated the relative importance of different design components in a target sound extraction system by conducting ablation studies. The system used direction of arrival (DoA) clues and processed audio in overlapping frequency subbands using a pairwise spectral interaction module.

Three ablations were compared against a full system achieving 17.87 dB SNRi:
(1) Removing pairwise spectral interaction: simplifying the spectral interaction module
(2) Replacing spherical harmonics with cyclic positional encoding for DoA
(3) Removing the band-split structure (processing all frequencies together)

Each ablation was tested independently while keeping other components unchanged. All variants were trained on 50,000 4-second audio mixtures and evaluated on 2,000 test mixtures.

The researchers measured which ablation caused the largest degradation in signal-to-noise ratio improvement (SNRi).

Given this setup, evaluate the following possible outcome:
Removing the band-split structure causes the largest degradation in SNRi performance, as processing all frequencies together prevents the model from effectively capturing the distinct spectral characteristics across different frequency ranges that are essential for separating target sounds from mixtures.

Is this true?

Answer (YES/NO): NO